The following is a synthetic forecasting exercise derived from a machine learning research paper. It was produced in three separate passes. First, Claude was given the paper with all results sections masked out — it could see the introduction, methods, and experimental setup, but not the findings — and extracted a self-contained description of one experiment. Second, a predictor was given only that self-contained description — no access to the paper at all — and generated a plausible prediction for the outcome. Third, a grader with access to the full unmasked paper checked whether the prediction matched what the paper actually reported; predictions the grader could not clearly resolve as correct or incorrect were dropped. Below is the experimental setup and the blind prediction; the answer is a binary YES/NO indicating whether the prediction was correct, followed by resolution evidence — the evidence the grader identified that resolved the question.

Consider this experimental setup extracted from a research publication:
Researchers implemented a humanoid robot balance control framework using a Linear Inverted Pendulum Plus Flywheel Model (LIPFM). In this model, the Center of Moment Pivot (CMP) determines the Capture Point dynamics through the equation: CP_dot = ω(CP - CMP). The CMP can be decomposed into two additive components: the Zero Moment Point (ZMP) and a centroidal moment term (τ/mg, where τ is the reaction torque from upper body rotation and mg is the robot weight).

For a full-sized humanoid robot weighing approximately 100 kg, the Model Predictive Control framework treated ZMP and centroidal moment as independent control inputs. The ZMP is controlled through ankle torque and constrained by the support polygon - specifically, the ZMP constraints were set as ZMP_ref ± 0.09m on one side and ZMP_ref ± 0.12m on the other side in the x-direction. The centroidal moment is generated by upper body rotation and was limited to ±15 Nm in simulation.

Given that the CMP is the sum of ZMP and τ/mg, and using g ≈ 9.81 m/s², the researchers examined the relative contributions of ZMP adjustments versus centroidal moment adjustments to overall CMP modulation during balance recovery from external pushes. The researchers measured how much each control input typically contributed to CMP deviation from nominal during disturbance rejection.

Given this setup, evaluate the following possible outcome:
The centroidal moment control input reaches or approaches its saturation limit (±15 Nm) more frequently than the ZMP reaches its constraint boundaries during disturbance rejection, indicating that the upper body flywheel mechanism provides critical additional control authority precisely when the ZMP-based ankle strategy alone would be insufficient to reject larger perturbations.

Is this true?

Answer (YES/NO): NO